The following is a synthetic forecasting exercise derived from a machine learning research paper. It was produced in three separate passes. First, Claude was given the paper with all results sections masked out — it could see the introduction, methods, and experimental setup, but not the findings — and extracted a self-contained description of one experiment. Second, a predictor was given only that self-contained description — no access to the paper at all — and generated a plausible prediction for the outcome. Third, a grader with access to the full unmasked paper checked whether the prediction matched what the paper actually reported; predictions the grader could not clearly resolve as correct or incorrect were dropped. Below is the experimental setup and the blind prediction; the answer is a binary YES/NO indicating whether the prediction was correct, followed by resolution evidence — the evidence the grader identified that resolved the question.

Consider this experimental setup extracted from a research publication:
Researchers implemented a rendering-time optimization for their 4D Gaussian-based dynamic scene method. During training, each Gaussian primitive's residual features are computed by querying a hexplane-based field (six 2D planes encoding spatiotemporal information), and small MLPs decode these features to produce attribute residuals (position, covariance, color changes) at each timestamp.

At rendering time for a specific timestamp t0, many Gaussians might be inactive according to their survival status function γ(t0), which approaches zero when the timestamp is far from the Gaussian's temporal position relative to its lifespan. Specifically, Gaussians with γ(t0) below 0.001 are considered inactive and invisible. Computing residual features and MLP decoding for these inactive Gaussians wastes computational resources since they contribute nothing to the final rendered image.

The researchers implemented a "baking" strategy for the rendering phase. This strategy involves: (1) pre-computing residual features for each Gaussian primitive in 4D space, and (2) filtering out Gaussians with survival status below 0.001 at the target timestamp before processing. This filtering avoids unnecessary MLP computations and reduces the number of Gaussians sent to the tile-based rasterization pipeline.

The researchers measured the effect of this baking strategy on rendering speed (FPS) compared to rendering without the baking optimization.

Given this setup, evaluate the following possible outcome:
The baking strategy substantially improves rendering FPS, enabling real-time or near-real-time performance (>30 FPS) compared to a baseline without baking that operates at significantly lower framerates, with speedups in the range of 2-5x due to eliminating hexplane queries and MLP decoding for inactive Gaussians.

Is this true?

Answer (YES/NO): YES